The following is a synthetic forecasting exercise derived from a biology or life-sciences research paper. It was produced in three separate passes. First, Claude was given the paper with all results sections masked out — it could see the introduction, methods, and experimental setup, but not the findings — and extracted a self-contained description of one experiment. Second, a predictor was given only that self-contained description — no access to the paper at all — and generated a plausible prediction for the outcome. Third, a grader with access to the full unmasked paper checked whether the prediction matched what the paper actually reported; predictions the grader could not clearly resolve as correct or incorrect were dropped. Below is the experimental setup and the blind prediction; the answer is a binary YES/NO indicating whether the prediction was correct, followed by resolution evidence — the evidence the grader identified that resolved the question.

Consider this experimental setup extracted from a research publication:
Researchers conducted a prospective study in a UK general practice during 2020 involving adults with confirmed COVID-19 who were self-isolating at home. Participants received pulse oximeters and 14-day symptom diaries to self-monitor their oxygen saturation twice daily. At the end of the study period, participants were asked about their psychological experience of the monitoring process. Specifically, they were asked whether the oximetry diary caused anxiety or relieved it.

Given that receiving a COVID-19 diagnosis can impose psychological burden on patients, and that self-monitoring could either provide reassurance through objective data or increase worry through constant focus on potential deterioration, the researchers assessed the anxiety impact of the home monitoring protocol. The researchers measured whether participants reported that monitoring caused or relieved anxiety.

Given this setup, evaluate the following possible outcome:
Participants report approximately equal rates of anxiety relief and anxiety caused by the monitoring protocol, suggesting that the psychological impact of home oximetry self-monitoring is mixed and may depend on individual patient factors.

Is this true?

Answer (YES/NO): NO